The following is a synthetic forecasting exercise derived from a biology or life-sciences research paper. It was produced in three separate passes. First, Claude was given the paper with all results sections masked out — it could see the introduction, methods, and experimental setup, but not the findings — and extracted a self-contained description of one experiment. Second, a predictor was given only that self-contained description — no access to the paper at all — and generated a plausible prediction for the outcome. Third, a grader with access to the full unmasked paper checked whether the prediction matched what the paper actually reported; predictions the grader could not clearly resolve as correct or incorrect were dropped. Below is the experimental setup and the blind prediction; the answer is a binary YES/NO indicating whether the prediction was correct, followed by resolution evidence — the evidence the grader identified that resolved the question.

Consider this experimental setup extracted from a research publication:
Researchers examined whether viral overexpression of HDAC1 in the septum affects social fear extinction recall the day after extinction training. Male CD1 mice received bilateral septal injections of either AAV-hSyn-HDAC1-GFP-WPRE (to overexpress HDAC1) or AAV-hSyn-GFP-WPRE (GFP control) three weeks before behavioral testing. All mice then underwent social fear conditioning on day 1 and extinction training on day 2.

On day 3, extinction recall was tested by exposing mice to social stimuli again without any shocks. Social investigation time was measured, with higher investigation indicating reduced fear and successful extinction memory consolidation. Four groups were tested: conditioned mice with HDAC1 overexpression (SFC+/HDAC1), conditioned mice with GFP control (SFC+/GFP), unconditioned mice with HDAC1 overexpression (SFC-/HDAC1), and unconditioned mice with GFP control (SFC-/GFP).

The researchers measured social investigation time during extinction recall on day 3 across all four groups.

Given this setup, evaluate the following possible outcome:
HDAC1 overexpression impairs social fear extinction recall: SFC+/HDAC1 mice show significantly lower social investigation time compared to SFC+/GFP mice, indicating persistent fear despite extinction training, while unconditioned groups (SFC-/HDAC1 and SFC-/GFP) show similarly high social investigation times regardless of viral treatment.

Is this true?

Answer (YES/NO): NO